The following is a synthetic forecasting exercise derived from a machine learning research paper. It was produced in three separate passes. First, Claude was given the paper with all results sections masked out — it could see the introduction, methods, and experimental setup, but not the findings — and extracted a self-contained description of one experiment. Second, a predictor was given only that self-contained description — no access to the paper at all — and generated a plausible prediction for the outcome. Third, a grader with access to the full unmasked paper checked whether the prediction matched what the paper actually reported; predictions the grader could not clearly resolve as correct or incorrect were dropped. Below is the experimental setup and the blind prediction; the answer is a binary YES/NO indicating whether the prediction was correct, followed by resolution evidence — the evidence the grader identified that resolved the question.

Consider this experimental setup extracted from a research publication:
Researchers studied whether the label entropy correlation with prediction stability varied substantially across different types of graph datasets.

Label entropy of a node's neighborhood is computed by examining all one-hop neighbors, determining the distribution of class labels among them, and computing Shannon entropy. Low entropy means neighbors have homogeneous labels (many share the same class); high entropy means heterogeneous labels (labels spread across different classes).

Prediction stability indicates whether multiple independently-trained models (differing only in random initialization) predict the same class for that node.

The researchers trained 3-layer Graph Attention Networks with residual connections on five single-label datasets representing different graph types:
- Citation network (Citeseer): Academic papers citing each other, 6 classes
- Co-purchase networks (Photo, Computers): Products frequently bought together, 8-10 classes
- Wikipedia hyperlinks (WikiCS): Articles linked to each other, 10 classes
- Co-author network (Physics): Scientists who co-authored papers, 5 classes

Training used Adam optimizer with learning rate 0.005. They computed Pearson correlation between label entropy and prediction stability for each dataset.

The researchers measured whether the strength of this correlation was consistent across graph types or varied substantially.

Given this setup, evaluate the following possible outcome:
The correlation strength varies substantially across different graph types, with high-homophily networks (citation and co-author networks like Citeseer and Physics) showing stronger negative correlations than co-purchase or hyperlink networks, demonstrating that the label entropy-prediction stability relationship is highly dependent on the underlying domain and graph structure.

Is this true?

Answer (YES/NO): NO